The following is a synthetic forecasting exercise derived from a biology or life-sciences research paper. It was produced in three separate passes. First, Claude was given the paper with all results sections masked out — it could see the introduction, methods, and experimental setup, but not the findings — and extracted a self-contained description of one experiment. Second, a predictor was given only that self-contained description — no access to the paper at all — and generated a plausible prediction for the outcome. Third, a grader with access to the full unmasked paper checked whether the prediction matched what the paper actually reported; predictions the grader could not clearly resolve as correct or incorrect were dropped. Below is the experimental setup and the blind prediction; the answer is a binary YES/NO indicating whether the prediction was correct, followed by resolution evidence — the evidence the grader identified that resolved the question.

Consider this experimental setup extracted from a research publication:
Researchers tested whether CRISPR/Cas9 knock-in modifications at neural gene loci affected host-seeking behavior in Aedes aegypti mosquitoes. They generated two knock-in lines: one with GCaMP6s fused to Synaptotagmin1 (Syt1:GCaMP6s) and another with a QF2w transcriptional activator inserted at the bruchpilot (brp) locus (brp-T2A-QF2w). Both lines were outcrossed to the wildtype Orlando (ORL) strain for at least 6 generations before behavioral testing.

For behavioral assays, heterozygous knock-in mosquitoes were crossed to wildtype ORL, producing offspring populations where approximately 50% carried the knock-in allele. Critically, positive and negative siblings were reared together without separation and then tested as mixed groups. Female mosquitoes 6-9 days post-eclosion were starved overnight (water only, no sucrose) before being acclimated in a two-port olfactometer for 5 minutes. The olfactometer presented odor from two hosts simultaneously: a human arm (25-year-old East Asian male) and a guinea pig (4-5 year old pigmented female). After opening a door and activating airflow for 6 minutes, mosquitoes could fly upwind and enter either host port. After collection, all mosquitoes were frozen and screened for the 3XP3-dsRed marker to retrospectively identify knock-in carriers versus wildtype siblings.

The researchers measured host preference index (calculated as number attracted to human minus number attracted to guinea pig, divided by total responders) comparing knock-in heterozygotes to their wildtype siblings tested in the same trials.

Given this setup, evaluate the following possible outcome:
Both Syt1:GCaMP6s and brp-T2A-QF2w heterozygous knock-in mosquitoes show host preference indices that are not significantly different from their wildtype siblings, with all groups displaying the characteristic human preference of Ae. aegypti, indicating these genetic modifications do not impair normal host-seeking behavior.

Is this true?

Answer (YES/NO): NO